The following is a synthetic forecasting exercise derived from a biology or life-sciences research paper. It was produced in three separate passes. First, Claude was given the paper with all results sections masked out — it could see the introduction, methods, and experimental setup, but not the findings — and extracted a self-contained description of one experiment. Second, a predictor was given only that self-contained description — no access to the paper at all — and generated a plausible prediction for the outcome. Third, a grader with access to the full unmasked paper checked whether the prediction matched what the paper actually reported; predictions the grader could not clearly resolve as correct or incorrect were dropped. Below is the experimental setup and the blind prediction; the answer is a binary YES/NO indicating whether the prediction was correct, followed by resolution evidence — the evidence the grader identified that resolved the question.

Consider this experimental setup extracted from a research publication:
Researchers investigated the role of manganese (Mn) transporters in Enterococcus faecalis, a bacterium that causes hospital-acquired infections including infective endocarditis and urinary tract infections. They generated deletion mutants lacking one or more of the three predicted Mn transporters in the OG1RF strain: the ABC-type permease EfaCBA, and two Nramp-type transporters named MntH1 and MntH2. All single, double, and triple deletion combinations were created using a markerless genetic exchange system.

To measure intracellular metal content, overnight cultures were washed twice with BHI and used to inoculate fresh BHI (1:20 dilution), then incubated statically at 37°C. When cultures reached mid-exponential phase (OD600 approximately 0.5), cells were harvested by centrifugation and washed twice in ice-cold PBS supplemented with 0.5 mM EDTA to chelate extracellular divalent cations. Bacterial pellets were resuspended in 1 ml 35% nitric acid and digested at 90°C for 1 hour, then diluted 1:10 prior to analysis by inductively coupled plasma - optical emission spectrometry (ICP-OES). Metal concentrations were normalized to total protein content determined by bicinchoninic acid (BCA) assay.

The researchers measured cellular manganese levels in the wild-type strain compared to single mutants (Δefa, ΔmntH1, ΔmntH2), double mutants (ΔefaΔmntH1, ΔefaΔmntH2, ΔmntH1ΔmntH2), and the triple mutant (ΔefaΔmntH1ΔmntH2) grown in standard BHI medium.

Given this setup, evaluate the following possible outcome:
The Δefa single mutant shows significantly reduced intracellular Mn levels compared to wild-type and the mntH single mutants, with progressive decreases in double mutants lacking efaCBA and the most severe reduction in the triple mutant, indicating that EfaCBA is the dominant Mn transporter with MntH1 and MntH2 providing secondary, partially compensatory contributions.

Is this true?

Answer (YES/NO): NO